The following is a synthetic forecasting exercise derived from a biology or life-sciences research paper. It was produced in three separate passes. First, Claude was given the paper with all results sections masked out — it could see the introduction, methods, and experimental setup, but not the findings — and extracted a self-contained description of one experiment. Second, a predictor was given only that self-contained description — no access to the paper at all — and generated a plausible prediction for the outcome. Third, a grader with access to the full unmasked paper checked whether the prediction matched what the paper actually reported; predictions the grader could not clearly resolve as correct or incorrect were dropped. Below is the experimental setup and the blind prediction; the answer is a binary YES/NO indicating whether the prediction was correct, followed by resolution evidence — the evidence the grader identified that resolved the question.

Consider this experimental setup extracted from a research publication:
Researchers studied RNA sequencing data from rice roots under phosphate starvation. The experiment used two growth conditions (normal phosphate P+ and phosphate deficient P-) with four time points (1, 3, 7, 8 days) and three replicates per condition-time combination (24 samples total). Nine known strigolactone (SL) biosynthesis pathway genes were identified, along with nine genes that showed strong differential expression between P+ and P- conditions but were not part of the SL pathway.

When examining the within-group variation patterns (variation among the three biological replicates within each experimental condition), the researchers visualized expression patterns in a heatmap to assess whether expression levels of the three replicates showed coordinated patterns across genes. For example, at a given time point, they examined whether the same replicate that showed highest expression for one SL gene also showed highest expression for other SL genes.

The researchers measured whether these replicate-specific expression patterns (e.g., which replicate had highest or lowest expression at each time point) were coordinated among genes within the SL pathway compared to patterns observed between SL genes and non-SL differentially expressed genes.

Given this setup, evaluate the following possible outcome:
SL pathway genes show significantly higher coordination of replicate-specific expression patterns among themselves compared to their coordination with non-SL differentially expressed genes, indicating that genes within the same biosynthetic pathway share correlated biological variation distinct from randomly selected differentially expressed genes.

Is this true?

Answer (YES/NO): YES